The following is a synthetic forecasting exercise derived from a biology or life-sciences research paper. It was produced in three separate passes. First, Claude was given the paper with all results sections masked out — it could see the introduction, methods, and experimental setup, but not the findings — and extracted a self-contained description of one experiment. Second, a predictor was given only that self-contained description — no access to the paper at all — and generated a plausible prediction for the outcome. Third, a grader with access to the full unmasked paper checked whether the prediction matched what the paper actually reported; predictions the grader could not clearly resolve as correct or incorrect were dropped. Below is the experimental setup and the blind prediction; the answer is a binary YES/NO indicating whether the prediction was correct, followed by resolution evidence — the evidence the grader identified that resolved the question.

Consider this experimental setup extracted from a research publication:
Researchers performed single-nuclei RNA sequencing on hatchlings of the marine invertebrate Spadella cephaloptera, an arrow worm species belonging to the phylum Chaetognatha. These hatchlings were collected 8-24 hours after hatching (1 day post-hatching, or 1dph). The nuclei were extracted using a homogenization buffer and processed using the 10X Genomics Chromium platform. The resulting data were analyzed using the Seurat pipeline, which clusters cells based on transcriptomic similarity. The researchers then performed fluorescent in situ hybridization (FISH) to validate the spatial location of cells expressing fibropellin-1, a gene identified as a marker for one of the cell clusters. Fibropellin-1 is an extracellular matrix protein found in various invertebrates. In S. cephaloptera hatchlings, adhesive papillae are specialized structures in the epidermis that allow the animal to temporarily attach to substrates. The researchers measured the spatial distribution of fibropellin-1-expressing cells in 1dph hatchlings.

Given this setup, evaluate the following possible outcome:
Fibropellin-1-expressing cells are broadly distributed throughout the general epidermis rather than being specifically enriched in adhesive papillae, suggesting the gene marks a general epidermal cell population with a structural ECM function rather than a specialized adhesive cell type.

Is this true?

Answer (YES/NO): NO